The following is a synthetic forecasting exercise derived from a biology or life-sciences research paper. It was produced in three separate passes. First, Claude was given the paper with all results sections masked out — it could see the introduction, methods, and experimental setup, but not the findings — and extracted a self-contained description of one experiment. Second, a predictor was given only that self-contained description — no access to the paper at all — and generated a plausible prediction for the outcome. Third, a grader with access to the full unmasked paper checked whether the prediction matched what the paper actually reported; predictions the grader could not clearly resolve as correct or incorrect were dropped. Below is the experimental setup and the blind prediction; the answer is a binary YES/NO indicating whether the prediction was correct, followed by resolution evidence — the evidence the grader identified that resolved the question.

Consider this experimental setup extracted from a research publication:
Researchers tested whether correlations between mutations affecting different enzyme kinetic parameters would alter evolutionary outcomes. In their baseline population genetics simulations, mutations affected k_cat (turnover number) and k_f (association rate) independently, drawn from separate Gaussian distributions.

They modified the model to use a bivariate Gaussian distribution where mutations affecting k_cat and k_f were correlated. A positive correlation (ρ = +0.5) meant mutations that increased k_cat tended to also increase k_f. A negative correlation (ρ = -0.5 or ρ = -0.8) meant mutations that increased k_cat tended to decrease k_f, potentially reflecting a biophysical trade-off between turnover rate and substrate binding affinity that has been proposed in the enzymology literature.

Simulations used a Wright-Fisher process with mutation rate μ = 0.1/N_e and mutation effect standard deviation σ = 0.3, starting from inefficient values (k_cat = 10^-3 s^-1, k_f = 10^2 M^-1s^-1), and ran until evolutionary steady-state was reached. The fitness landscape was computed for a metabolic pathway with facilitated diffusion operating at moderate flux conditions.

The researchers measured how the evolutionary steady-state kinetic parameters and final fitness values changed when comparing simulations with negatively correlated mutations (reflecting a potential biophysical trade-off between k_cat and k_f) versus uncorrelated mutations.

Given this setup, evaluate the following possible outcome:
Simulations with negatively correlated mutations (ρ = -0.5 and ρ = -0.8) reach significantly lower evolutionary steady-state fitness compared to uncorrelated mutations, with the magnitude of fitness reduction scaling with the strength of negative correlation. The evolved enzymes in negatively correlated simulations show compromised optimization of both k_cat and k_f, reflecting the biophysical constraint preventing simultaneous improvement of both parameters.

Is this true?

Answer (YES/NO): NO